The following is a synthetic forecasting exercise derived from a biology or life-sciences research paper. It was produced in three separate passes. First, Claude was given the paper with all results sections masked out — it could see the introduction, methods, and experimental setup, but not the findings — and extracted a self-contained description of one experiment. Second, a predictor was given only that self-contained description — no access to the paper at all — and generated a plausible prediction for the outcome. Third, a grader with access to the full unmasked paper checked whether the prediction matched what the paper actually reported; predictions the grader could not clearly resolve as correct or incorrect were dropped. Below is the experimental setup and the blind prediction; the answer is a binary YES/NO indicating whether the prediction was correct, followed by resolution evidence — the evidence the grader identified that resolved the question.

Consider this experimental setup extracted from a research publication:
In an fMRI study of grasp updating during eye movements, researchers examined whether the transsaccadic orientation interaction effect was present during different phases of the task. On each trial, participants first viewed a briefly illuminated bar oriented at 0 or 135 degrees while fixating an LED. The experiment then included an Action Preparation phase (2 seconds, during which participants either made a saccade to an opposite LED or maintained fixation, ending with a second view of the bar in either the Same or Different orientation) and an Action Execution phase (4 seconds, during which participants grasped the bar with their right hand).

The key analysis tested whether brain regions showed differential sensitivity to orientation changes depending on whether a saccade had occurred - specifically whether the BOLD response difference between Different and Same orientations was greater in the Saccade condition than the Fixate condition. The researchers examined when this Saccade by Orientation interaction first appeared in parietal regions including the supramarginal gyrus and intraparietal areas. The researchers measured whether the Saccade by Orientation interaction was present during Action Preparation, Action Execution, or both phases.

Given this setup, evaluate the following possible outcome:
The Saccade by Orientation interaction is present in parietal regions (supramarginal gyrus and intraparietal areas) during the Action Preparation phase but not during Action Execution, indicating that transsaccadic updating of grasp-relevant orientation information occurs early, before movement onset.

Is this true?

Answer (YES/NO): NO